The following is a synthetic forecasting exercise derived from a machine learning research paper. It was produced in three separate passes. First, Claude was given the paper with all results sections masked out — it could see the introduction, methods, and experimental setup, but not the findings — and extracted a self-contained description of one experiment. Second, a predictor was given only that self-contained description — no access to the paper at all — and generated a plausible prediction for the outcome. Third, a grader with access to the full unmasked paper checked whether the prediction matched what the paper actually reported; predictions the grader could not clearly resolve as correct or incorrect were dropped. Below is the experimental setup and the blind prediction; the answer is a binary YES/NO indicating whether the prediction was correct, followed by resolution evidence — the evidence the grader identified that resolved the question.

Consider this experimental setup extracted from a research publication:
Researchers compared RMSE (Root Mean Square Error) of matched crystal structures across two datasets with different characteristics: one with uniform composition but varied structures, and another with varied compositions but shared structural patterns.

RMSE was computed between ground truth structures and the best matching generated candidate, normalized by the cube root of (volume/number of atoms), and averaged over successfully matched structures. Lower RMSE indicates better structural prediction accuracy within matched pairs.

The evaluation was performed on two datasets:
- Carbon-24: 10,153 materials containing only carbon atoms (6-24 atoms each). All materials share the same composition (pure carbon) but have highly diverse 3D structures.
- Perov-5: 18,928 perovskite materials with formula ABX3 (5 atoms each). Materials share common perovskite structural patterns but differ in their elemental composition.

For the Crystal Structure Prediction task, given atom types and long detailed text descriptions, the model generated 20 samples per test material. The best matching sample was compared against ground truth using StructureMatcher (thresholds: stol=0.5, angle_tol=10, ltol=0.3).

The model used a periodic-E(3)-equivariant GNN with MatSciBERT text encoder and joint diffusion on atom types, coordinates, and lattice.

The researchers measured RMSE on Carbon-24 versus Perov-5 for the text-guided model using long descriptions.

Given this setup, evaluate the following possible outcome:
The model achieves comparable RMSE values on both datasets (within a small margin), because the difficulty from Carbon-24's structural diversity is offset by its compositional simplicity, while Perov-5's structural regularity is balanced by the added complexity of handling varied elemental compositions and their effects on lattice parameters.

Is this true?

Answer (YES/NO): NO